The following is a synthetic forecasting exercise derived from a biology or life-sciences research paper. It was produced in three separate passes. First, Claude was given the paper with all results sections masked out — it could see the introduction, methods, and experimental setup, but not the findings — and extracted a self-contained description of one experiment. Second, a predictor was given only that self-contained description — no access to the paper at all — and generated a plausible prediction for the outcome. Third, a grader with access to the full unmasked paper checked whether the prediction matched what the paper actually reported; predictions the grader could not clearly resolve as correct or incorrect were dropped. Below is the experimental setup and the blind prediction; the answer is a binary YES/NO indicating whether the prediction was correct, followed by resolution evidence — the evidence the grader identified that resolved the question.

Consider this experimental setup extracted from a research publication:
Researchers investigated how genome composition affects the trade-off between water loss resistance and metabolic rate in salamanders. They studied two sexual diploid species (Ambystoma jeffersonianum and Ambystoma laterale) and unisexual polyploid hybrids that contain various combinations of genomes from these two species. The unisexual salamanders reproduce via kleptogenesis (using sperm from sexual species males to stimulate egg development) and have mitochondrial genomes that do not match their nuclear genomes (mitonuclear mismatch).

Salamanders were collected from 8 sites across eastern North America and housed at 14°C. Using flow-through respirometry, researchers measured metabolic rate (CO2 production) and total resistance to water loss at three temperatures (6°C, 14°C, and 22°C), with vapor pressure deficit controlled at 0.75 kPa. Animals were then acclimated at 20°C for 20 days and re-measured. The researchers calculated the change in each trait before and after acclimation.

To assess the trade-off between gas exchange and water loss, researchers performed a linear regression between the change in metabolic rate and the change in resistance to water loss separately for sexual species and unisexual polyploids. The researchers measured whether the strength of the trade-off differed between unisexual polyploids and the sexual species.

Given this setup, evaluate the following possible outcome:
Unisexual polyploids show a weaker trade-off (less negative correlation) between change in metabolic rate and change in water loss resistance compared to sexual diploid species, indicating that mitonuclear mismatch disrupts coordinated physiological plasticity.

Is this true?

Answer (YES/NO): NO